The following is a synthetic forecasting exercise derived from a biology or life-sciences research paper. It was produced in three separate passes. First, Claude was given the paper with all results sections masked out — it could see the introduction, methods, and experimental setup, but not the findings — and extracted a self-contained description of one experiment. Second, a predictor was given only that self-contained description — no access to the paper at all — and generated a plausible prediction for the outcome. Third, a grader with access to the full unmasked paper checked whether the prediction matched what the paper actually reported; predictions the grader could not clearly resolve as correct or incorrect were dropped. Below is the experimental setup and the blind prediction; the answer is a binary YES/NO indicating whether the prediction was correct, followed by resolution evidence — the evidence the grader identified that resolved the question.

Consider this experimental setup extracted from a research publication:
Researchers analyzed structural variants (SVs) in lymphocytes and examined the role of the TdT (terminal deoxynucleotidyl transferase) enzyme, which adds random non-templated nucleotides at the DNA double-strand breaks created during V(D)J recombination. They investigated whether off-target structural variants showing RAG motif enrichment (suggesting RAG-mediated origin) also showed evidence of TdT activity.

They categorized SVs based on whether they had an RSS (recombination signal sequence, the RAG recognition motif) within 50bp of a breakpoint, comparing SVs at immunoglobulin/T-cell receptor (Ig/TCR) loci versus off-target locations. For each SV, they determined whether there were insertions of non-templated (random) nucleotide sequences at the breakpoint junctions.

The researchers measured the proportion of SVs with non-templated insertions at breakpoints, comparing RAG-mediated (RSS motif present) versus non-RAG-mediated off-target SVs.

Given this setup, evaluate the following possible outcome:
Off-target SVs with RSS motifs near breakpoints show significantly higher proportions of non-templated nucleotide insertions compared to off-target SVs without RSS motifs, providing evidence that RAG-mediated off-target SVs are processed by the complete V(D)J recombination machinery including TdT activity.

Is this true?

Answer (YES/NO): YES